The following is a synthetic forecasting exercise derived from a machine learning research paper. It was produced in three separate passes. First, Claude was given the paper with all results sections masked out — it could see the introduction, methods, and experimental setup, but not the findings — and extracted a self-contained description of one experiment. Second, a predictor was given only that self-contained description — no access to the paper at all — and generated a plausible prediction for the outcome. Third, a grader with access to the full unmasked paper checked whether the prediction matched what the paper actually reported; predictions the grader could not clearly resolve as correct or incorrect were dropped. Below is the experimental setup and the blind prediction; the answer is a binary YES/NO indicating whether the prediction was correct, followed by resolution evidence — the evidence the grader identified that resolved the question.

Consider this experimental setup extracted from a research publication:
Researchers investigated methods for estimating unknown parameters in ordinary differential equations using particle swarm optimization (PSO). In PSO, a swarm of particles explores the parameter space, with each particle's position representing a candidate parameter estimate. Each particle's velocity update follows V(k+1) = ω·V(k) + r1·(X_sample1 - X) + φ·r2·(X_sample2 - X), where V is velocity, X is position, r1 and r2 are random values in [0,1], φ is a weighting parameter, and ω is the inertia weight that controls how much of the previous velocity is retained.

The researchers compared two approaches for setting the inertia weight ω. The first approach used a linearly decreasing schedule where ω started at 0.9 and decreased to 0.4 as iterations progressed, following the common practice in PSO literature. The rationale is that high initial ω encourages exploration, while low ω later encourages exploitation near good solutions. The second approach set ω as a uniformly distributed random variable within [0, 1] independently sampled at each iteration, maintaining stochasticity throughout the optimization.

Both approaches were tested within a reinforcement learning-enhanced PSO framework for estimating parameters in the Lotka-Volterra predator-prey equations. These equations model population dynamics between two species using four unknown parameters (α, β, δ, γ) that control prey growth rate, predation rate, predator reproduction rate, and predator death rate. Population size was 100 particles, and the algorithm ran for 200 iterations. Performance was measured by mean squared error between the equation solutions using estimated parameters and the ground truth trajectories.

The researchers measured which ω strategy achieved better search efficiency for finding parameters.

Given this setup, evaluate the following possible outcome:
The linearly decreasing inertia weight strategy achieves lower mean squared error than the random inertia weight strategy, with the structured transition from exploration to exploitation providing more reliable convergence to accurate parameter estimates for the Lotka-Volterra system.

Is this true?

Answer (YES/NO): NO